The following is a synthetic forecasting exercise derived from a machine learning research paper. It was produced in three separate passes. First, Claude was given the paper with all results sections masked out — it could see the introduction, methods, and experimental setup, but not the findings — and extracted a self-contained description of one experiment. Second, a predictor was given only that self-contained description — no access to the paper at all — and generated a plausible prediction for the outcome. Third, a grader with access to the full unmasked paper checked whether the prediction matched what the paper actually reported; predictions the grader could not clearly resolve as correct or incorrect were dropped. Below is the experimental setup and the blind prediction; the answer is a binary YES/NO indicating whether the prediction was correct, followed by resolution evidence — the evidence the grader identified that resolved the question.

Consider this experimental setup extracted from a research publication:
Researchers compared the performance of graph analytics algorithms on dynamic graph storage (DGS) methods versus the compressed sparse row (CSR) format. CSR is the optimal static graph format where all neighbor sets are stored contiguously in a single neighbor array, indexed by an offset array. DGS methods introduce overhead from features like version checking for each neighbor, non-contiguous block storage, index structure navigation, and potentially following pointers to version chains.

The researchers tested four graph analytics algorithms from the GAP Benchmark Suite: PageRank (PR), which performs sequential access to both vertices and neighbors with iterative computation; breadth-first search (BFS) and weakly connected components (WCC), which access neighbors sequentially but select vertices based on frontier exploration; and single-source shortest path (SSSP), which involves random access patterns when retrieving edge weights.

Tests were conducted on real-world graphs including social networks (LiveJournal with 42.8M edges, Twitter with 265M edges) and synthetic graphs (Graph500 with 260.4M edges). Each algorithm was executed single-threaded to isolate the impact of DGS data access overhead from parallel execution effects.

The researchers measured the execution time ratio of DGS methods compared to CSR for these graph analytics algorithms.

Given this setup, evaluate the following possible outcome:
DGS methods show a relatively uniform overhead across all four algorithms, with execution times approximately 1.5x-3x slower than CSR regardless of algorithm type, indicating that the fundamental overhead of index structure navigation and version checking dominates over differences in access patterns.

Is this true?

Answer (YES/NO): NO